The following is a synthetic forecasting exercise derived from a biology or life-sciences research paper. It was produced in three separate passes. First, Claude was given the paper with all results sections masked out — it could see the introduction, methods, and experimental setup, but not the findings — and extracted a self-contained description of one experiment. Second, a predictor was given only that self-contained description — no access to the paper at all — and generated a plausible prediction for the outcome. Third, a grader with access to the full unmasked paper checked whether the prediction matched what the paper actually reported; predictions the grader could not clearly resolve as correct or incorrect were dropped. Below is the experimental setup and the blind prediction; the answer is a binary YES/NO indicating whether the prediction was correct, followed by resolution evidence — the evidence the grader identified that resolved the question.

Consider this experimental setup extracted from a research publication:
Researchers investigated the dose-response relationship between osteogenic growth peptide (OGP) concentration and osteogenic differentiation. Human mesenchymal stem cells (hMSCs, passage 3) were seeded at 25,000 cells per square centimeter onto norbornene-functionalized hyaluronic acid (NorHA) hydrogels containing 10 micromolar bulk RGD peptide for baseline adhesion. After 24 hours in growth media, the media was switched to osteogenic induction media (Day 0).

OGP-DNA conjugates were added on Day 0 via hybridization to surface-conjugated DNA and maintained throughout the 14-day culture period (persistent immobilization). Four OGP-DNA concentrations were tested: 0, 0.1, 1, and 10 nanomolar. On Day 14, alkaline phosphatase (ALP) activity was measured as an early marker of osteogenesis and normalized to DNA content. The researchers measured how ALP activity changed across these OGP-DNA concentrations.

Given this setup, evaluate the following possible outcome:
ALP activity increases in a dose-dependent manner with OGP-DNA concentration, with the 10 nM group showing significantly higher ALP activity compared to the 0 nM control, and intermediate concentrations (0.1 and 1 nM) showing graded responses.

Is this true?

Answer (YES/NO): NO